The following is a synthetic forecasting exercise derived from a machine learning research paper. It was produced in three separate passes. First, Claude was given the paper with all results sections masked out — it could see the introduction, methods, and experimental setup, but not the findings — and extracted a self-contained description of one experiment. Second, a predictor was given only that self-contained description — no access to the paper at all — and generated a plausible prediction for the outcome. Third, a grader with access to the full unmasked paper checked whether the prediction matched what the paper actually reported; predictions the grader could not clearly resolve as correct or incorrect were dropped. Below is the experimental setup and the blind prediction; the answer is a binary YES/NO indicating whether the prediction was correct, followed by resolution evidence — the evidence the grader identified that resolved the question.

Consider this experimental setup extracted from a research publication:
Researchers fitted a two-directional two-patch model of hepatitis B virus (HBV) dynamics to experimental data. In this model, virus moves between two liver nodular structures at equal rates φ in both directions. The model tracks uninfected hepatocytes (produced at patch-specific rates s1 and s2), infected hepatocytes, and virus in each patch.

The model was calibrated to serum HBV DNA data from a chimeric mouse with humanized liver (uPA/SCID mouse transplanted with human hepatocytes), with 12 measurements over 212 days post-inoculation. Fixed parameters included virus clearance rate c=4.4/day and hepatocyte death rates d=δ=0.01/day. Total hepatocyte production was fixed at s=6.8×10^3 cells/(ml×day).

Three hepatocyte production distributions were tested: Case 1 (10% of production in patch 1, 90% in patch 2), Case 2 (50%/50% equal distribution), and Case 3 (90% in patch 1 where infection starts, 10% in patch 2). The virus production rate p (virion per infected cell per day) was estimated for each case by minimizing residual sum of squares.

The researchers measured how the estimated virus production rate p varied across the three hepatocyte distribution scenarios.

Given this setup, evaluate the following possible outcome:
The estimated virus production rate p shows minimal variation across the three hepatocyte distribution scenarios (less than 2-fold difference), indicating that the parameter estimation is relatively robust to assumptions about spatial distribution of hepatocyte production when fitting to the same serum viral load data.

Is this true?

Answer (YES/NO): YES